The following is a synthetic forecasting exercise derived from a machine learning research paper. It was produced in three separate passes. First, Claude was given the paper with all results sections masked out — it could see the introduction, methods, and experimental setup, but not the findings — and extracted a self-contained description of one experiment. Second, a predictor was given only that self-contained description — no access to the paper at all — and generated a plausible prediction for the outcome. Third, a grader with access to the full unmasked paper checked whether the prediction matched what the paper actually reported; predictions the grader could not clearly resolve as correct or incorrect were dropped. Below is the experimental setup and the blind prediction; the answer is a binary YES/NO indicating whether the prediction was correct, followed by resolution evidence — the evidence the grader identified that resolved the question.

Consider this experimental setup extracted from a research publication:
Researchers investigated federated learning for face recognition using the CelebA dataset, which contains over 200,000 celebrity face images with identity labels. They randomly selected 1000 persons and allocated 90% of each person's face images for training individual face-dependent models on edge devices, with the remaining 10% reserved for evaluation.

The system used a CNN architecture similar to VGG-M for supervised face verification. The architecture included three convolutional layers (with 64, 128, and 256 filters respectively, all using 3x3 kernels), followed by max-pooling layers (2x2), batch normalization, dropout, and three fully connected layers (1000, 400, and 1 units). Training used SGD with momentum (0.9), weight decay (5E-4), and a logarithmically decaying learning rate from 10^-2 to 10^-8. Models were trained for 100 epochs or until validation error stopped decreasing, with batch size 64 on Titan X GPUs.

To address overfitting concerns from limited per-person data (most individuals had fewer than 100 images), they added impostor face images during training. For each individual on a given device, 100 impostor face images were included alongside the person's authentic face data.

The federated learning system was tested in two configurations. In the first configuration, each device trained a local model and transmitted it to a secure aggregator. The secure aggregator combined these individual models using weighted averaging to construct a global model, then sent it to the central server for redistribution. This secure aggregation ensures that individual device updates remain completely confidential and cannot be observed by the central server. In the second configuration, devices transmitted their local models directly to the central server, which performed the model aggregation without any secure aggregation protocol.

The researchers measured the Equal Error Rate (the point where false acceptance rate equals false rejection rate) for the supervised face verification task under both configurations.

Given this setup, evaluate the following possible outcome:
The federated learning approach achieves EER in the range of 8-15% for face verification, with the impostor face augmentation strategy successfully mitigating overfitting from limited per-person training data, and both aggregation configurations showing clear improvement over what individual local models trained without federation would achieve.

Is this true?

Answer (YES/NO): NO